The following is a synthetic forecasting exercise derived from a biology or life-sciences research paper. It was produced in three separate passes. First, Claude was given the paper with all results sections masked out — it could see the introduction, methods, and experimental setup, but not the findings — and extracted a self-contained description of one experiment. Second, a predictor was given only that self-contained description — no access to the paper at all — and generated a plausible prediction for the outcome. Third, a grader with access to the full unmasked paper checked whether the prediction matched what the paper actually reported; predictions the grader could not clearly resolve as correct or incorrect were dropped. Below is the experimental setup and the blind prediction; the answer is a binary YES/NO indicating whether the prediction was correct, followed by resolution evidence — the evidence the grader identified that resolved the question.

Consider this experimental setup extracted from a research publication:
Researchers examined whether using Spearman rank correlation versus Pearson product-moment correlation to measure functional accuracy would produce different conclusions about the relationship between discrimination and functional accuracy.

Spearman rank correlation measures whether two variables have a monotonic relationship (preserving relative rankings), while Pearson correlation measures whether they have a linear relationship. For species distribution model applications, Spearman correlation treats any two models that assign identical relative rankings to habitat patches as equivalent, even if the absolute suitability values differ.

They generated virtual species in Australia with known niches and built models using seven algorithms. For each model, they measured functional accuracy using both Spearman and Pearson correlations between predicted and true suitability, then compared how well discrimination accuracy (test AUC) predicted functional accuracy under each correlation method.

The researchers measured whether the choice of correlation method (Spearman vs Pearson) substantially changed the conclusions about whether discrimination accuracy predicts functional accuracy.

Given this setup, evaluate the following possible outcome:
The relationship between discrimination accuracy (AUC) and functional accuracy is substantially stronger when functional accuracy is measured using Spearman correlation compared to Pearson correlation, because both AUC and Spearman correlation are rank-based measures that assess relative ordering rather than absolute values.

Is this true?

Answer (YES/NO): NO